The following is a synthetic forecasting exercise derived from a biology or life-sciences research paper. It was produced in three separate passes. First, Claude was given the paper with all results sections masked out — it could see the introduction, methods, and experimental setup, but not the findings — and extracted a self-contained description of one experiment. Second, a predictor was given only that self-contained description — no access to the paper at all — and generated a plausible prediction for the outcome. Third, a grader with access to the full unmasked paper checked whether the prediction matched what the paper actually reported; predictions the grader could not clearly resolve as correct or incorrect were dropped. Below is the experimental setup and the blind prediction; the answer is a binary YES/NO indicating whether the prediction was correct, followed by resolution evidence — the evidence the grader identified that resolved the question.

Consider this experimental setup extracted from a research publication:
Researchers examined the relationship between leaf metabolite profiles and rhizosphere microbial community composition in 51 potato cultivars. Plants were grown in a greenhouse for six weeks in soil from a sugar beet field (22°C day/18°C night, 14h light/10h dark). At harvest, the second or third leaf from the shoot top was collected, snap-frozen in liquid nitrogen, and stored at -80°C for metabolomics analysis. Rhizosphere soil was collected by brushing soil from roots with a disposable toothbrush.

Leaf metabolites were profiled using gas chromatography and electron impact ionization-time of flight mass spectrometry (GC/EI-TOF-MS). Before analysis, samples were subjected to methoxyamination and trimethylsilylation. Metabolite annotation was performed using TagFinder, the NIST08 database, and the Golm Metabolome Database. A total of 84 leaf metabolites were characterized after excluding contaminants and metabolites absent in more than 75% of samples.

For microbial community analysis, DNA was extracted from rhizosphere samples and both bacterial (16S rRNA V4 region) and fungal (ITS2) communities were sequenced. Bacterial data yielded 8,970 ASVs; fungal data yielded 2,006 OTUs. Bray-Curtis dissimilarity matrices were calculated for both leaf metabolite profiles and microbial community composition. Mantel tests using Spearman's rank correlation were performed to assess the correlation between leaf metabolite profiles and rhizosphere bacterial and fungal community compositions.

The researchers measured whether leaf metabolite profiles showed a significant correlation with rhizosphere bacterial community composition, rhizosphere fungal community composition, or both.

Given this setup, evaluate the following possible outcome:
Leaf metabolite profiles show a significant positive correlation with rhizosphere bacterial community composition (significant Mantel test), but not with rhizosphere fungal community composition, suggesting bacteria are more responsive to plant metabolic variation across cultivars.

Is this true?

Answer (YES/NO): YES